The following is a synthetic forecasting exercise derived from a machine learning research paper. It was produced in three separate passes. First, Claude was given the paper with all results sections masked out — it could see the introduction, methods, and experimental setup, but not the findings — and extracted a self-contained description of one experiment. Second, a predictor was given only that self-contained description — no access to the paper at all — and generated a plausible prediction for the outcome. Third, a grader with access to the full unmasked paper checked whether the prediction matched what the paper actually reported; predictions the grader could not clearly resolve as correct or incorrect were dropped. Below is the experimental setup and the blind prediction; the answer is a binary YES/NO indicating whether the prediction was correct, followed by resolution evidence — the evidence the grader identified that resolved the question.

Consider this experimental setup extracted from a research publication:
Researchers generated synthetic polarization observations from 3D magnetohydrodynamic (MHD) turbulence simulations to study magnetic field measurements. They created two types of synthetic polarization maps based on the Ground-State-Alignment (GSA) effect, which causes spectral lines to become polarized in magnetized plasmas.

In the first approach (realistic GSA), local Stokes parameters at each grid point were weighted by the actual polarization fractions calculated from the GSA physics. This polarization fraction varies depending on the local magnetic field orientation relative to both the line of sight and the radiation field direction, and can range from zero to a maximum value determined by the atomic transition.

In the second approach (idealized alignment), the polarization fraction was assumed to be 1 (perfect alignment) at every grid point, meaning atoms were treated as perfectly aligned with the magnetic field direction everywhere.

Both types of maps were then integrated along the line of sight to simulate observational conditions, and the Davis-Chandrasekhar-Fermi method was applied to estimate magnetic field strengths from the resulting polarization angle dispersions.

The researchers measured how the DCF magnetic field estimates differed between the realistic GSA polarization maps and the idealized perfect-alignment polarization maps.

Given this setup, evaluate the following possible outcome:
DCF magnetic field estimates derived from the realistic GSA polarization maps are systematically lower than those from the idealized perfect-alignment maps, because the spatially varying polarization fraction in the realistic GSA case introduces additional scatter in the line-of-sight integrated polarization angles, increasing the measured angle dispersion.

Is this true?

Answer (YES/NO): NO